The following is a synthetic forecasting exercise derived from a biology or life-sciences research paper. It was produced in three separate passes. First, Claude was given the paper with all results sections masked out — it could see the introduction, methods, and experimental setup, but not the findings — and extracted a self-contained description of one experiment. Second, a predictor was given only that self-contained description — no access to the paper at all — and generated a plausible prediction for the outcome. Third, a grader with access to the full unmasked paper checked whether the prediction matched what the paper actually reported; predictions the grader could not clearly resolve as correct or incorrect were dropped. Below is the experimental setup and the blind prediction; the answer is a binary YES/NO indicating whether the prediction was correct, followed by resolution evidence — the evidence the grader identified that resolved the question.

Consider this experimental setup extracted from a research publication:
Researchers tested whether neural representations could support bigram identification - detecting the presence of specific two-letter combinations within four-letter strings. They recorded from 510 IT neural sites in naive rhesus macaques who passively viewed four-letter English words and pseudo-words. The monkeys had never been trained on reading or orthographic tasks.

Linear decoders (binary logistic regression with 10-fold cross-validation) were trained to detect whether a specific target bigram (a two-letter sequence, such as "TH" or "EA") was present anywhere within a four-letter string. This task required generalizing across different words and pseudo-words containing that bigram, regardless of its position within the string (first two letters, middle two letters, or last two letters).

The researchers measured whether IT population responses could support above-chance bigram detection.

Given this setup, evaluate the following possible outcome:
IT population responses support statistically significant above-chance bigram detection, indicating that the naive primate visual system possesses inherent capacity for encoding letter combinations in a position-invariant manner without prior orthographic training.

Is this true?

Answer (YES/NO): YES